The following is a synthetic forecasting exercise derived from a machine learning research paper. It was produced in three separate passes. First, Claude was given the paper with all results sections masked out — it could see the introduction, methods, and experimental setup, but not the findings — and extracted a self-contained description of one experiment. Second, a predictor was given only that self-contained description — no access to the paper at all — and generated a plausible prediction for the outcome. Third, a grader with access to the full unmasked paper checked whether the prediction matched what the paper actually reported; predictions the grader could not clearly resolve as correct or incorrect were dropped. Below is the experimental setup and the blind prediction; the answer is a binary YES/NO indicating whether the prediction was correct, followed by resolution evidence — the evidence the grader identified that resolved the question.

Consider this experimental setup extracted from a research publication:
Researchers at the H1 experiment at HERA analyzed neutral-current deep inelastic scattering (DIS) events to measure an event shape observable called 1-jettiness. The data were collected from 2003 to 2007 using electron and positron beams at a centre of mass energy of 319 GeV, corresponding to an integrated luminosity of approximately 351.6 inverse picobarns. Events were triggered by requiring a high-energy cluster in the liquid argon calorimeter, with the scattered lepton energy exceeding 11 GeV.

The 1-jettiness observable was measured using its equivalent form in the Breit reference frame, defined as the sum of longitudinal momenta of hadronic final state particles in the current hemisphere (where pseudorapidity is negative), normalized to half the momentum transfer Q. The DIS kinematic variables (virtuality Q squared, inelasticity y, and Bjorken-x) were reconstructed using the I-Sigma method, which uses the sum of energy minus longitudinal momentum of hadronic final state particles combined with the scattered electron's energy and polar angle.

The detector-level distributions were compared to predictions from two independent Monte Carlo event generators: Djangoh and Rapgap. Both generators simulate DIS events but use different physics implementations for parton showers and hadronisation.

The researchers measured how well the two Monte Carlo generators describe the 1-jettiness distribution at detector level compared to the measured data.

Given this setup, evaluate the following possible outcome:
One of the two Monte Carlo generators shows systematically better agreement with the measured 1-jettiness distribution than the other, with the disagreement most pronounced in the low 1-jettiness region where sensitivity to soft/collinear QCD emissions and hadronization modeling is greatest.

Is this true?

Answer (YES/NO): NO